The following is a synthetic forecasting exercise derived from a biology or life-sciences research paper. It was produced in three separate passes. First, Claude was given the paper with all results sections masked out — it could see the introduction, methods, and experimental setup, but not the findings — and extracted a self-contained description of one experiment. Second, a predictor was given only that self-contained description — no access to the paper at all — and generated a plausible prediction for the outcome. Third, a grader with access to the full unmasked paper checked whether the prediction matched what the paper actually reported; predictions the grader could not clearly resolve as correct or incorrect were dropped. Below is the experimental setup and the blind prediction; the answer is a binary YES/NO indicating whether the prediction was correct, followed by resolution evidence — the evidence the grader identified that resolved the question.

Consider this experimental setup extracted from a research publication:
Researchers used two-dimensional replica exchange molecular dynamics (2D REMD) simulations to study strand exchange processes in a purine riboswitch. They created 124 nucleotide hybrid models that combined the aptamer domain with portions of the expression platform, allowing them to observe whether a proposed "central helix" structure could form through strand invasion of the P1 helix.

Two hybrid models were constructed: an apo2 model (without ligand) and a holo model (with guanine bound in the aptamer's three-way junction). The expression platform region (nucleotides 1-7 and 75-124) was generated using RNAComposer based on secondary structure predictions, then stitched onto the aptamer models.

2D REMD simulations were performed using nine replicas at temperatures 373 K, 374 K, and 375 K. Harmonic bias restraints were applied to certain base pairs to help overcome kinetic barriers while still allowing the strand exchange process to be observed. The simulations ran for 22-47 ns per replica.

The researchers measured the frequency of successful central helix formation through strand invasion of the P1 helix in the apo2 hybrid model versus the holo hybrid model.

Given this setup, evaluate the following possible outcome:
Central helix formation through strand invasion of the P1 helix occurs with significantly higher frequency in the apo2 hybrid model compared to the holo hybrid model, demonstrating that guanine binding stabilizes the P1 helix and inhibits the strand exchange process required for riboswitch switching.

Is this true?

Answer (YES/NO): YES